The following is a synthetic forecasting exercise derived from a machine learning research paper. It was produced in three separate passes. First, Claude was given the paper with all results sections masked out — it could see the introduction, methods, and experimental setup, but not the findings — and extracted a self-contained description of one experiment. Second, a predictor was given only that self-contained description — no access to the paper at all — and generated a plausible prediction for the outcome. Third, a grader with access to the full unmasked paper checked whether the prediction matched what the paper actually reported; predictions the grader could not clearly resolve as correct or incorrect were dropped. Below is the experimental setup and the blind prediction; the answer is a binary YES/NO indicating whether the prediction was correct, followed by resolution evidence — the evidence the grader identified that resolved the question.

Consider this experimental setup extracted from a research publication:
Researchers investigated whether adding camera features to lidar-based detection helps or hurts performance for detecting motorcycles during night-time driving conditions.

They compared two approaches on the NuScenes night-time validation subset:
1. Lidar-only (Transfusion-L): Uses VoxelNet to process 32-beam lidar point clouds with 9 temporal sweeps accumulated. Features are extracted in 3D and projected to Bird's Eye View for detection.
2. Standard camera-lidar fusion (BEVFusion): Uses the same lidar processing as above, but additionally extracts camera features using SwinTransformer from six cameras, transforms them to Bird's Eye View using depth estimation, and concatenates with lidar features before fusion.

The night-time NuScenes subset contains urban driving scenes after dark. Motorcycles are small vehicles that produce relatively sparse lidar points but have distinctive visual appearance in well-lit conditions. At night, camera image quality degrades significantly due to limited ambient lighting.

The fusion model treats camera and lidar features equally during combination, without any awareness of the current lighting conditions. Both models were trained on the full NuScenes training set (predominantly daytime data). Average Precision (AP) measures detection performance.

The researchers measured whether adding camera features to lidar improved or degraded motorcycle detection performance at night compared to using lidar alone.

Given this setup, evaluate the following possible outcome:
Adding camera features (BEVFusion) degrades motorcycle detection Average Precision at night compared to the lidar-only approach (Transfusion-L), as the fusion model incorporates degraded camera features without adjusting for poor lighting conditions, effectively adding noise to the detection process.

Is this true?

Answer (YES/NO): YES